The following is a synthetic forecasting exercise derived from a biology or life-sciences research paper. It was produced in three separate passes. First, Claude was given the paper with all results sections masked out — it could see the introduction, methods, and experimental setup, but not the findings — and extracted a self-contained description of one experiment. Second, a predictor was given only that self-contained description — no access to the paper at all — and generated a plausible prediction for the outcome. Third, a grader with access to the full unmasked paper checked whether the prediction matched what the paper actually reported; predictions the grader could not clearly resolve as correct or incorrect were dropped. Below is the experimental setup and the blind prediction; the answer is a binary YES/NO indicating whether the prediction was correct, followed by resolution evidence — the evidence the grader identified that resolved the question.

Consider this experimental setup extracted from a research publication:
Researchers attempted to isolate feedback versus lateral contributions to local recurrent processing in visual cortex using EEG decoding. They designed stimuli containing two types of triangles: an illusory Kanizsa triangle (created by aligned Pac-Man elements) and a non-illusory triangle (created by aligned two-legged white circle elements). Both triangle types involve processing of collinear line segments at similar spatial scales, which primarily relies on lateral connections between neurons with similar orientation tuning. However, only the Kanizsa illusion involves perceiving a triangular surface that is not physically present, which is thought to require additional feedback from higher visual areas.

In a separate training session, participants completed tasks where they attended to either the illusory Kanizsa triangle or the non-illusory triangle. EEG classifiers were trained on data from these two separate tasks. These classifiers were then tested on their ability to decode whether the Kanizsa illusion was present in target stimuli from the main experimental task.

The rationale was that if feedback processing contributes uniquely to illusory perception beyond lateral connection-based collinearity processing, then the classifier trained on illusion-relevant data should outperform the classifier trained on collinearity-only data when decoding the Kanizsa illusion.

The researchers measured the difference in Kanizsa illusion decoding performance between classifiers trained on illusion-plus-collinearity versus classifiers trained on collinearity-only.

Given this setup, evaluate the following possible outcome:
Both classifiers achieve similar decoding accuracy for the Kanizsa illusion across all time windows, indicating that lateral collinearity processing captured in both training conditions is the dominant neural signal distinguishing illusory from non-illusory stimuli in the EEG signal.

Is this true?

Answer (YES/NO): NO